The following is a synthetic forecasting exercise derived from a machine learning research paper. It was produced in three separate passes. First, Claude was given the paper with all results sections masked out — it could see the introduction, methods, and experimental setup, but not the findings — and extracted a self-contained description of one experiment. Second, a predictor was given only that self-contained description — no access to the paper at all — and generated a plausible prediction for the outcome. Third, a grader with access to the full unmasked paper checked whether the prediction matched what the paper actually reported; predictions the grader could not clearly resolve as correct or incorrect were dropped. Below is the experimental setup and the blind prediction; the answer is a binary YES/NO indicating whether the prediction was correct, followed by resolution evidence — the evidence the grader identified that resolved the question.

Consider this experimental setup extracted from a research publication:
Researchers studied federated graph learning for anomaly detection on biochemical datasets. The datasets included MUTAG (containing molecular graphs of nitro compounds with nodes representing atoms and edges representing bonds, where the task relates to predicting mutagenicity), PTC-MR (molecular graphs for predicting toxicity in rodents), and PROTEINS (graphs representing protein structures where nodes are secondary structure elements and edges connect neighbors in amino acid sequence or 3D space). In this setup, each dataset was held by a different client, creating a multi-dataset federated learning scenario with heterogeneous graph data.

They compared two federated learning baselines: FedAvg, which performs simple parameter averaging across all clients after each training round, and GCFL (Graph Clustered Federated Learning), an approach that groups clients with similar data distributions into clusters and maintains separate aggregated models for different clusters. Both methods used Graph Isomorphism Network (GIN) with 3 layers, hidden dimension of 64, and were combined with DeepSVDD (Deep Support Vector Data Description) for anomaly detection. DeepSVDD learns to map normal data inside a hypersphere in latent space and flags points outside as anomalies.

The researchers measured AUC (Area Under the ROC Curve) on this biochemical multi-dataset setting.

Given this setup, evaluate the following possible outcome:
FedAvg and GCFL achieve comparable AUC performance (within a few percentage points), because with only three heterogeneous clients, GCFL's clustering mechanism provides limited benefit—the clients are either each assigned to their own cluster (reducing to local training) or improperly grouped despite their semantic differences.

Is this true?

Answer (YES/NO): YES